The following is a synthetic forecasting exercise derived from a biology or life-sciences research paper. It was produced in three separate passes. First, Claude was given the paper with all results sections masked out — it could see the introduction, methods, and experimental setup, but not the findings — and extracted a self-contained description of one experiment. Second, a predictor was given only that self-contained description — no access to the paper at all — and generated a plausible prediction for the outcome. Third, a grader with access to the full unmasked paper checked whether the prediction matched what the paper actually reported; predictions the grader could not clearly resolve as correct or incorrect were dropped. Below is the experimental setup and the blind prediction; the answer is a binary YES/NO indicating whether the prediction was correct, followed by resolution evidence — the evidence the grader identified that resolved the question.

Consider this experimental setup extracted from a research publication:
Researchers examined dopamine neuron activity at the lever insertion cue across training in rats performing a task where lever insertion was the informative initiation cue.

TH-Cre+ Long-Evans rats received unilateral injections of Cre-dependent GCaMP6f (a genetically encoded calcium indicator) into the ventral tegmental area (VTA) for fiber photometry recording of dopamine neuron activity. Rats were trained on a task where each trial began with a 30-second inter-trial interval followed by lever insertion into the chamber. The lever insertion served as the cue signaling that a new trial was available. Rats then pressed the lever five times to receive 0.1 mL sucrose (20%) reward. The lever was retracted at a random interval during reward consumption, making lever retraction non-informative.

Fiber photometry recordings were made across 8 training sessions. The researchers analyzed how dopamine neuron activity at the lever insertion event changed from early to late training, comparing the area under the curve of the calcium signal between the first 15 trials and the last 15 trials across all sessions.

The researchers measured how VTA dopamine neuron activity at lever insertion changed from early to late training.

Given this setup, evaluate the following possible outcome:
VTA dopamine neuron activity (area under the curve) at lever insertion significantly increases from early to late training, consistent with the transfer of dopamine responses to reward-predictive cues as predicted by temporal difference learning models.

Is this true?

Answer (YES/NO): NO